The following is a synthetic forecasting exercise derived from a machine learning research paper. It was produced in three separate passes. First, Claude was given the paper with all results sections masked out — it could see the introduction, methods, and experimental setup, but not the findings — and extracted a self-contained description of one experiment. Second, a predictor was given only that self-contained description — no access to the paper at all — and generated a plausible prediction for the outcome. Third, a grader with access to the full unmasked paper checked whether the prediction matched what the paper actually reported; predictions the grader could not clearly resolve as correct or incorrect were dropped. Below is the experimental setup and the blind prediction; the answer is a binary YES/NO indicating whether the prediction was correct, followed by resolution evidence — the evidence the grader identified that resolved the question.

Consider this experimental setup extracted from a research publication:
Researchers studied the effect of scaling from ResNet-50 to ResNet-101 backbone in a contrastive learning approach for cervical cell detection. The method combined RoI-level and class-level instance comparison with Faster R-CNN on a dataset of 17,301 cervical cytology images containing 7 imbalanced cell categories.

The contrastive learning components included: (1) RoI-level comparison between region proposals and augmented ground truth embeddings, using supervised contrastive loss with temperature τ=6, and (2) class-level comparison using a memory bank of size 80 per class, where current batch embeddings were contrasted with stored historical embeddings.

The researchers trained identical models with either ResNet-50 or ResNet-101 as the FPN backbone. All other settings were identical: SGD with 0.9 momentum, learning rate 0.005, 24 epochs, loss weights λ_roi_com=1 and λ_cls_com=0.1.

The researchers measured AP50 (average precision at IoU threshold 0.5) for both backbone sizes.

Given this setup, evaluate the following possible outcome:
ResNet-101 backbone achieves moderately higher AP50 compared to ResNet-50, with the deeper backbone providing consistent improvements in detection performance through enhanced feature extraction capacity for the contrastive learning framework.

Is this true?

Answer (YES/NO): YES